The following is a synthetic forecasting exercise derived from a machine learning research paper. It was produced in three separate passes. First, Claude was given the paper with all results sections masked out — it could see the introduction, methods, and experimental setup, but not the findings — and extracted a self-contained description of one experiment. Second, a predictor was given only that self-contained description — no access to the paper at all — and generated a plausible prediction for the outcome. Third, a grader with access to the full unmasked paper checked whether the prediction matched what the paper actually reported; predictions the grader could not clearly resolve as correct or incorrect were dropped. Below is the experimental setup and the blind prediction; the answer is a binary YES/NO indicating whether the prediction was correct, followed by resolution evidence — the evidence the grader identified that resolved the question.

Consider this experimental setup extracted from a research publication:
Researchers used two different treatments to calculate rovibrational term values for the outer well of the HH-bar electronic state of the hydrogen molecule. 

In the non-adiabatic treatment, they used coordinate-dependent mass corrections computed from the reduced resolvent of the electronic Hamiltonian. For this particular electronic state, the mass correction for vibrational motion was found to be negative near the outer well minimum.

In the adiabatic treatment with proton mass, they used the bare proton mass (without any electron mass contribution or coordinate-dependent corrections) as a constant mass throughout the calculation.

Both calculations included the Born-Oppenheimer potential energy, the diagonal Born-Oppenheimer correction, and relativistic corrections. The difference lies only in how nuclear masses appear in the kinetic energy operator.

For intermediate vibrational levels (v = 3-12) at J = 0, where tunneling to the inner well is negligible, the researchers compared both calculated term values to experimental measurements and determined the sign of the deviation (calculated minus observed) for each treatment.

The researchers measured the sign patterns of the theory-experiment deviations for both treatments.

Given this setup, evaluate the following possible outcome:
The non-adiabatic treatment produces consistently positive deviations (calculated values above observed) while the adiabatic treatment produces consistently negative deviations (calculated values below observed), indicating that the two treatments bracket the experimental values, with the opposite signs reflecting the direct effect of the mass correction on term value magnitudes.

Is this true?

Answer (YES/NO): YES